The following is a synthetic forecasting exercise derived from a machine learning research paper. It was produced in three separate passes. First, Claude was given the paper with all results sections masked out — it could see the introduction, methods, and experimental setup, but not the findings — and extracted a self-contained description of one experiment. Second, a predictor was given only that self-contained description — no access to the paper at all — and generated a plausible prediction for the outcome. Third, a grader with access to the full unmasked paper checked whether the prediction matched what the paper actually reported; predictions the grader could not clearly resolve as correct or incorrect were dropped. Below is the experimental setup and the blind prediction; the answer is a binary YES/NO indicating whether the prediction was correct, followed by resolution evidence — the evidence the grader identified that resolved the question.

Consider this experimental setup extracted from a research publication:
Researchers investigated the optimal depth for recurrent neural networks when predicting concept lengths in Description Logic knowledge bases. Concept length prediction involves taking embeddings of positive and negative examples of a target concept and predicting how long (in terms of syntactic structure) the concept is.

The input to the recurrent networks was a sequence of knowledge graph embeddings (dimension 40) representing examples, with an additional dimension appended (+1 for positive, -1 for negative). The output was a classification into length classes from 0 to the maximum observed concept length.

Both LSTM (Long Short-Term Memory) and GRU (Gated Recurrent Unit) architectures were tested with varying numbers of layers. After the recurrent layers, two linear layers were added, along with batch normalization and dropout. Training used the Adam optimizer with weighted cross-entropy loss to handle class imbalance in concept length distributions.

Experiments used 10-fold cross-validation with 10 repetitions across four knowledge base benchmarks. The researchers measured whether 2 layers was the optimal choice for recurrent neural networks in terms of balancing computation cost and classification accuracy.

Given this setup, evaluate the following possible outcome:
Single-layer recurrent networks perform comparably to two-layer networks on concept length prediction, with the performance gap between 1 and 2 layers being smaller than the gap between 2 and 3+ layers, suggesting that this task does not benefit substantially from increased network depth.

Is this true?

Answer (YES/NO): NO